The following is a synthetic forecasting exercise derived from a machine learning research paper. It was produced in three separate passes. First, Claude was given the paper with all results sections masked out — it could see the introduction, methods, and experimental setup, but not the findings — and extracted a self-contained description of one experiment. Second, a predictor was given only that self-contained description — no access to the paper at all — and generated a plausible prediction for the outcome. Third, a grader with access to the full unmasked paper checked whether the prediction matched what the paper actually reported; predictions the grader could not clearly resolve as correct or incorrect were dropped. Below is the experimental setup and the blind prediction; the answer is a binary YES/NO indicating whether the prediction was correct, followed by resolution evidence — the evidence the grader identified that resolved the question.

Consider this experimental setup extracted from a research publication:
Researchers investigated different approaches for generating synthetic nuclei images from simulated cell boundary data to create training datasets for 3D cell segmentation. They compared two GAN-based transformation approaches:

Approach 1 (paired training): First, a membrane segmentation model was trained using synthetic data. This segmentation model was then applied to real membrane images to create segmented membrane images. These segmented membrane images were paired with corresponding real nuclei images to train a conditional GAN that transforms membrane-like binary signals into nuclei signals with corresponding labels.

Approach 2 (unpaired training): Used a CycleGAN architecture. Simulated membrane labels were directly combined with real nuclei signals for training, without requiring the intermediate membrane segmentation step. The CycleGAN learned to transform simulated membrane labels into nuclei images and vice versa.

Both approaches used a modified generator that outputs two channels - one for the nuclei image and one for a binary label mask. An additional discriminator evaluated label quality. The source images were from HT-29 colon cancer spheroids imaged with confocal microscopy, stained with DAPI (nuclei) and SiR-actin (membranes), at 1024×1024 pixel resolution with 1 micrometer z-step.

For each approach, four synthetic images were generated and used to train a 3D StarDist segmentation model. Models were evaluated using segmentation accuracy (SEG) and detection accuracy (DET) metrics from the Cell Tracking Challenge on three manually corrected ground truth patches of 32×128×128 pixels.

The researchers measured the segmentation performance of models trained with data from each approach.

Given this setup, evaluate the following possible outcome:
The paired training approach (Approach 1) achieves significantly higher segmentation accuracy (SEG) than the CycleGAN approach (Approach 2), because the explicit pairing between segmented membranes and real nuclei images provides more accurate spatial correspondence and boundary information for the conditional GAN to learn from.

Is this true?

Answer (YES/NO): NO